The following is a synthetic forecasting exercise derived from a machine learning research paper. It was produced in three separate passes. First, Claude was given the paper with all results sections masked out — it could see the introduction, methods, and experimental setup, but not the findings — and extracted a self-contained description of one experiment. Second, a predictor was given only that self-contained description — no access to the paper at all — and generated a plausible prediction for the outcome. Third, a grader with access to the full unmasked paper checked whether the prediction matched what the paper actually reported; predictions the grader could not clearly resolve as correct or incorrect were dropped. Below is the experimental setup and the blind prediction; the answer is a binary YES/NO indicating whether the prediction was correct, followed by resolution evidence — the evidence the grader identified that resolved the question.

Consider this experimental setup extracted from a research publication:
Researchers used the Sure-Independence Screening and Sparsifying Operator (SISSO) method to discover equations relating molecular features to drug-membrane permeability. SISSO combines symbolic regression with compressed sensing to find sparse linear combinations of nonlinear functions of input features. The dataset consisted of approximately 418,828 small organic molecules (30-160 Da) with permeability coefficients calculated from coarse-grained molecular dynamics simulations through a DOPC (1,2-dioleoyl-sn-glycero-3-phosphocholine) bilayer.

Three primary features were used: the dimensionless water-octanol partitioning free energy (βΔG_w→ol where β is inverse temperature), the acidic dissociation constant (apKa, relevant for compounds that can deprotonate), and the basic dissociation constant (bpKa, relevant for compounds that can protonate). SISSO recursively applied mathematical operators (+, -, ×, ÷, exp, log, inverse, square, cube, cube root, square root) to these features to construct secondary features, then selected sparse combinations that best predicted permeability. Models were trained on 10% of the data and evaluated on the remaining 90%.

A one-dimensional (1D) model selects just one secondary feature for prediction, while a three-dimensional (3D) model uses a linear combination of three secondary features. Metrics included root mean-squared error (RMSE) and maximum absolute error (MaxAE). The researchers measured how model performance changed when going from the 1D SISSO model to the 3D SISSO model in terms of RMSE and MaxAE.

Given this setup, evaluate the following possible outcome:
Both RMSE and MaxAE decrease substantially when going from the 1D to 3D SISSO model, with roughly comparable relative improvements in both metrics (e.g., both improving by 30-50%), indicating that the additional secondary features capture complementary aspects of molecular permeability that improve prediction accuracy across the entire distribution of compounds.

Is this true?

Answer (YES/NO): NO